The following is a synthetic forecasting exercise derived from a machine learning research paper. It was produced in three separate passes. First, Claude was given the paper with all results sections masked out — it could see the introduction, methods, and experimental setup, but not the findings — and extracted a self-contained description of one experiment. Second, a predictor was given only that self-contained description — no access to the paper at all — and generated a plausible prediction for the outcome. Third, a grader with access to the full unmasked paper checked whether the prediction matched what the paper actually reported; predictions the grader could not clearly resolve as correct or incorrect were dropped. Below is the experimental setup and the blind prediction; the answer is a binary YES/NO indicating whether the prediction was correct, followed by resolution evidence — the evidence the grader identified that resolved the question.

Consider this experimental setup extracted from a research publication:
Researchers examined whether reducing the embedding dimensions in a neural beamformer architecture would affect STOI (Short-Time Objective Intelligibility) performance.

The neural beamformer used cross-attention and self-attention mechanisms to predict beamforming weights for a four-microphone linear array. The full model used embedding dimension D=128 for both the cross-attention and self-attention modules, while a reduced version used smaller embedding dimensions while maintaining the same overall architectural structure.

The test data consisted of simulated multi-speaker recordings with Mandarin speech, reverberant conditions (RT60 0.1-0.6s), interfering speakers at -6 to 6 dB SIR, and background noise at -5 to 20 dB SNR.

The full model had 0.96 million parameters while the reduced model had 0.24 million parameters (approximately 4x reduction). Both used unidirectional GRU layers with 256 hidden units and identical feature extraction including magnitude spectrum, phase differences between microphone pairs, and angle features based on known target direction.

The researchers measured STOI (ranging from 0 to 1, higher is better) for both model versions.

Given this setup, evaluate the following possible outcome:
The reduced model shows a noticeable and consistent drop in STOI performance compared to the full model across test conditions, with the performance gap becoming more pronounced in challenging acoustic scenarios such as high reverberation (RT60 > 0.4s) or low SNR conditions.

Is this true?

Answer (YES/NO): NO